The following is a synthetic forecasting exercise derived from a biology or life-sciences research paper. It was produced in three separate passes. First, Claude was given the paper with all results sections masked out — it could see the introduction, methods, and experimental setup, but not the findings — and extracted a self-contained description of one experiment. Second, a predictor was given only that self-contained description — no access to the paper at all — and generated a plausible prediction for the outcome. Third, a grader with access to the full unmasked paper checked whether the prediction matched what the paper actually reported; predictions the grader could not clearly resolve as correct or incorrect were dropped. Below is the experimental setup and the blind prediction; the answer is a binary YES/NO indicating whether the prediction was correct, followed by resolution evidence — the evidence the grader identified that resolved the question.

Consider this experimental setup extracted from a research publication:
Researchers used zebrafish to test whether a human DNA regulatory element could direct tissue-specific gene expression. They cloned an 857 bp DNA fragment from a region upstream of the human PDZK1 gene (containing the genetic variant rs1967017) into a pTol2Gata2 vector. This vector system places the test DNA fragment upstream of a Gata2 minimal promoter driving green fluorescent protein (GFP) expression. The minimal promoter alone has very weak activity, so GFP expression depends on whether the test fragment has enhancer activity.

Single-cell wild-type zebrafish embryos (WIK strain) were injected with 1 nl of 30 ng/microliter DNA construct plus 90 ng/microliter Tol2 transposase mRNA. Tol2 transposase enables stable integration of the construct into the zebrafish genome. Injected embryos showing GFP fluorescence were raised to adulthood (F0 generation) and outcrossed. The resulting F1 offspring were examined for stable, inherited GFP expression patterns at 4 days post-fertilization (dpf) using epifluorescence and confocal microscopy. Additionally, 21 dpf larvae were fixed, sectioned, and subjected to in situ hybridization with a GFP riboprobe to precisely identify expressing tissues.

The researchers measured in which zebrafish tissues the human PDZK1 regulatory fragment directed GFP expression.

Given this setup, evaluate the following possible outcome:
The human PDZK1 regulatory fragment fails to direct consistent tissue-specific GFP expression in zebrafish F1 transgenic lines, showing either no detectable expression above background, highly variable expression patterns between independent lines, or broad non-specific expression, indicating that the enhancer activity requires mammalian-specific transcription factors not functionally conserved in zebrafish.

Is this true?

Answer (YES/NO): NO